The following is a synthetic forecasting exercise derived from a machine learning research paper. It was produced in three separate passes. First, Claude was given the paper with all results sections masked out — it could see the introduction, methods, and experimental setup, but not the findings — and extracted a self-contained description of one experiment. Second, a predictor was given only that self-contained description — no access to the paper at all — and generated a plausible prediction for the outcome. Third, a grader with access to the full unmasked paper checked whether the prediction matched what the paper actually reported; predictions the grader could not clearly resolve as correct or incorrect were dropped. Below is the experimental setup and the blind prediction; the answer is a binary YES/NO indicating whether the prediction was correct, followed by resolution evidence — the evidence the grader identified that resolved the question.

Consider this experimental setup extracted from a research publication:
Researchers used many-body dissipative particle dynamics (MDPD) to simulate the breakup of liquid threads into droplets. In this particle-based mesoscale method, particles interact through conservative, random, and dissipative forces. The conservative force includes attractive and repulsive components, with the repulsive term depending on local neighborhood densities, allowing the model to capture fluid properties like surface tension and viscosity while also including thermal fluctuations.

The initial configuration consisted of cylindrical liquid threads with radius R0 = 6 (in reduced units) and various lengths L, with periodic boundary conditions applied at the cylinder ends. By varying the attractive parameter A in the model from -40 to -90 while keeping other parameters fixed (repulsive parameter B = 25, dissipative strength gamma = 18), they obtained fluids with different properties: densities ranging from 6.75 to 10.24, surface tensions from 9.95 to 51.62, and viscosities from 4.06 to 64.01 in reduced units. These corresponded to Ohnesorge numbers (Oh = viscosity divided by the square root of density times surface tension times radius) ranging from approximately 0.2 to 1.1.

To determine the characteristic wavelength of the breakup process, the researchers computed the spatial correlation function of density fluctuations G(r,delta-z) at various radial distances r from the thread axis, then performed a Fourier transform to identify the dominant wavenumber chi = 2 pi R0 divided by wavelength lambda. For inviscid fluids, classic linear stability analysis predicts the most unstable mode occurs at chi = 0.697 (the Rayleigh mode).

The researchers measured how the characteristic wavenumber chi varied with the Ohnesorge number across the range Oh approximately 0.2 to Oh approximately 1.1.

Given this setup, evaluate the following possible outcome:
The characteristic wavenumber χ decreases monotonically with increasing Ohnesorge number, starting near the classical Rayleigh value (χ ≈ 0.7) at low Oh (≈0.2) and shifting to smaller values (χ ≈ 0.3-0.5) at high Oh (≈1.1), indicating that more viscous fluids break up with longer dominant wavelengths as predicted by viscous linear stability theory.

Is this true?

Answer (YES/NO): NO